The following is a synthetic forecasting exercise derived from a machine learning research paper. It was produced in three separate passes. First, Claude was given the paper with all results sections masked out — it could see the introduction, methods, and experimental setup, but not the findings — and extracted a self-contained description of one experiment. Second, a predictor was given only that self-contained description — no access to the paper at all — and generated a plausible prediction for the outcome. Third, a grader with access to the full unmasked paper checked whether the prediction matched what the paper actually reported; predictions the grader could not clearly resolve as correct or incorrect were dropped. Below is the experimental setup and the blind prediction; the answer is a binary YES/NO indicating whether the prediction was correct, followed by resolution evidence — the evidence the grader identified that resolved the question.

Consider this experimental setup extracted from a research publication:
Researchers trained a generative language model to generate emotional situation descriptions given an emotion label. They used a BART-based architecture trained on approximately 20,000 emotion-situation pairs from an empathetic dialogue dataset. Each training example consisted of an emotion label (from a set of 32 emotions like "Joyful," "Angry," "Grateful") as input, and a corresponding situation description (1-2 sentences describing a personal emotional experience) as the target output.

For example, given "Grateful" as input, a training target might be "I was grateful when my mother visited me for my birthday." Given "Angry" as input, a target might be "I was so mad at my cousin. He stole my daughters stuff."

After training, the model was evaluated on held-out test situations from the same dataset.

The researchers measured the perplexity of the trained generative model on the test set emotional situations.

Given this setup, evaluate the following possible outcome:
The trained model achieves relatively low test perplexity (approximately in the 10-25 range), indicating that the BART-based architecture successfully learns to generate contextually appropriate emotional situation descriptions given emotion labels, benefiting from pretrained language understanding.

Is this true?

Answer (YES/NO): YES